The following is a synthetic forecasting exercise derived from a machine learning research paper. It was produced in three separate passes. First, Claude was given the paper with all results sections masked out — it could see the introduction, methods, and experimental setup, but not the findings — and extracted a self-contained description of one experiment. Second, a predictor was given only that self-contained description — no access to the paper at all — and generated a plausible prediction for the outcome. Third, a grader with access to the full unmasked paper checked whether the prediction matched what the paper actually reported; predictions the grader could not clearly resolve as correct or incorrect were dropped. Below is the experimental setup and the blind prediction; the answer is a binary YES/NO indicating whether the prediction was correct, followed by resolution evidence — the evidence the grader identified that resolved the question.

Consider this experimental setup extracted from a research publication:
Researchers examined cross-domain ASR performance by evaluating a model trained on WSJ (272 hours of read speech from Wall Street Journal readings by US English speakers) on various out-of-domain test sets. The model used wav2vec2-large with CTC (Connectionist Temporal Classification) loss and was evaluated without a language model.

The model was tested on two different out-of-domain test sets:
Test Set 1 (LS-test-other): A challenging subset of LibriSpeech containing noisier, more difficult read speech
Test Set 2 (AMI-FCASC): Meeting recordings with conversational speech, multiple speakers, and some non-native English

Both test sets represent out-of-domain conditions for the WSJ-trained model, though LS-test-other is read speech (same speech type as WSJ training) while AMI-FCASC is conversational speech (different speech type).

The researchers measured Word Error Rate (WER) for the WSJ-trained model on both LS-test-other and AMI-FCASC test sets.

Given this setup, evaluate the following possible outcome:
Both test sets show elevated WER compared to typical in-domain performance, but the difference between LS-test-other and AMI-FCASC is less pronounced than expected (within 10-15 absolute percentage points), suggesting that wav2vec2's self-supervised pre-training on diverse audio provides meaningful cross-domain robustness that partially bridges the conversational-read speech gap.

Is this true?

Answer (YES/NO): NO